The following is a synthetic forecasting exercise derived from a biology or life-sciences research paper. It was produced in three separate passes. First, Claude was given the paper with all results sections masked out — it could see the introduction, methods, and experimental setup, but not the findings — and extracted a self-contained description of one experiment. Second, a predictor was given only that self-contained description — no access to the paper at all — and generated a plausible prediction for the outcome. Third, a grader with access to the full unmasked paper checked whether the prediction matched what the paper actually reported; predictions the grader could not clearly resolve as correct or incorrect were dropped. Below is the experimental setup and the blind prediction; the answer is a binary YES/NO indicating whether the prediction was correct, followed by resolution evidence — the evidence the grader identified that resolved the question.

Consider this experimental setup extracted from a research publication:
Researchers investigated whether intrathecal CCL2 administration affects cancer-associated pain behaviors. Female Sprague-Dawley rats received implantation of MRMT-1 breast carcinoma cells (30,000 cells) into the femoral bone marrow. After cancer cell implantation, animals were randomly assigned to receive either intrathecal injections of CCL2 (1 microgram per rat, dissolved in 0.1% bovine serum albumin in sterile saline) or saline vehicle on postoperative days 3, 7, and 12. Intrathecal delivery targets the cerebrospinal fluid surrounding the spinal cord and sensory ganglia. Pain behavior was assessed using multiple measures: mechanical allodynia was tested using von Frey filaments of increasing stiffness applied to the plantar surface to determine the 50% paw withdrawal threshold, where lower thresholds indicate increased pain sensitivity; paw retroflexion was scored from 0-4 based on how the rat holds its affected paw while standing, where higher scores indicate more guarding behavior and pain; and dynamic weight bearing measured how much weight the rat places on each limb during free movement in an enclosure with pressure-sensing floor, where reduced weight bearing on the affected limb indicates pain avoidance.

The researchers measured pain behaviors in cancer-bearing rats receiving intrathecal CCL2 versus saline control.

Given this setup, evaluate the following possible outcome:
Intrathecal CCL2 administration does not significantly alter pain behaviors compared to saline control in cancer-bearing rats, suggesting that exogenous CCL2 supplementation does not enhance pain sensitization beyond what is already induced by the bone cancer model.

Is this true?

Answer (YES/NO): NO